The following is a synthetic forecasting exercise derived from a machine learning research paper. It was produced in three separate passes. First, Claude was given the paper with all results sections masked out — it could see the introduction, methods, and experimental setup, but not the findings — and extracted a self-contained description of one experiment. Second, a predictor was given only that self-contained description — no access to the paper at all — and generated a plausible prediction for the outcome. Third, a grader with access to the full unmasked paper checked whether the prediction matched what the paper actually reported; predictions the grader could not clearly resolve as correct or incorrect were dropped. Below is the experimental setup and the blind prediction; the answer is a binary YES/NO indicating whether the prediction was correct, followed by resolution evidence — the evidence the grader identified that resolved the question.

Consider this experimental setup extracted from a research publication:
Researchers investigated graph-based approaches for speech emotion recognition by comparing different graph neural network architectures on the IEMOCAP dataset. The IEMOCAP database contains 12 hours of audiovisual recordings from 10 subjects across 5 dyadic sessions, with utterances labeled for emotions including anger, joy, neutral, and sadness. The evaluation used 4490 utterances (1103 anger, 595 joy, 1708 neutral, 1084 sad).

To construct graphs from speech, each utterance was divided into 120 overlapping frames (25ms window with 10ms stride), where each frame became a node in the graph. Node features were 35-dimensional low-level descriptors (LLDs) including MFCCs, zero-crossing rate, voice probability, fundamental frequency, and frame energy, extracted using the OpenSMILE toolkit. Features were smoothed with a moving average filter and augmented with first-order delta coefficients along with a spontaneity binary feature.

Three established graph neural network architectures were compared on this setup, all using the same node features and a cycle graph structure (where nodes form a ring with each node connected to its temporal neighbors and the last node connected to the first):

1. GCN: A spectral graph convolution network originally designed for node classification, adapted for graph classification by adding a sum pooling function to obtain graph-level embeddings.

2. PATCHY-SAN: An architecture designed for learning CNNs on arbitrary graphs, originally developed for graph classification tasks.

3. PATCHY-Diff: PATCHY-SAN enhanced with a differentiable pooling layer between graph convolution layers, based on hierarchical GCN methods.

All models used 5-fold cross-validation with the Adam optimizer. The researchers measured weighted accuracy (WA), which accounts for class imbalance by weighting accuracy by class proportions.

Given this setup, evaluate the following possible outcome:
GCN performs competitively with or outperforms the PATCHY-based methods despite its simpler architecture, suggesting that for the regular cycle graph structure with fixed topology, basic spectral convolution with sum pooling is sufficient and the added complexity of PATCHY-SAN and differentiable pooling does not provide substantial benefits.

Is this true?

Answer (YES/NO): NO